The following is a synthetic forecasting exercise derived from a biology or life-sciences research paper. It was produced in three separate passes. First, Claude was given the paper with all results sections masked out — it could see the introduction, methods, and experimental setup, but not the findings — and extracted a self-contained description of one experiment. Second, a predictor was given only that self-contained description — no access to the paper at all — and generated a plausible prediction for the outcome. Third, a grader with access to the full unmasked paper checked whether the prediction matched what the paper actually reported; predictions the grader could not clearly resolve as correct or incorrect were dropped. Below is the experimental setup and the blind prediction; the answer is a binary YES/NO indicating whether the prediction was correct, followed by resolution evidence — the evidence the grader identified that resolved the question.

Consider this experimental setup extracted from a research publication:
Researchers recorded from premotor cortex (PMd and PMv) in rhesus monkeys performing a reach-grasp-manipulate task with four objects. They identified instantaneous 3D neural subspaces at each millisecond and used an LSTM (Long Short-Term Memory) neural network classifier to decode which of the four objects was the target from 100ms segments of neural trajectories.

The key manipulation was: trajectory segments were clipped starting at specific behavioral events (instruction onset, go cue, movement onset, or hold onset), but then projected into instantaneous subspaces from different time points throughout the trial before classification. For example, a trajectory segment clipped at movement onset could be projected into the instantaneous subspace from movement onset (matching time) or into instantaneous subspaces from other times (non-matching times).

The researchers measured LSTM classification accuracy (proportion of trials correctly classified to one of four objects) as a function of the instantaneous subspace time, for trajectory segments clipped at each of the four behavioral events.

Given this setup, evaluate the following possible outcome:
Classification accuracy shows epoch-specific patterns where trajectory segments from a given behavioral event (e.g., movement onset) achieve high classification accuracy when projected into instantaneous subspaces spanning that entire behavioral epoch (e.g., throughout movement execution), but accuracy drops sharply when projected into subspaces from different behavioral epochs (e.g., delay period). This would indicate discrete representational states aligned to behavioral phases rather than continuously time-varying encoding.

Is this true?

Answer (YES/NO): NO